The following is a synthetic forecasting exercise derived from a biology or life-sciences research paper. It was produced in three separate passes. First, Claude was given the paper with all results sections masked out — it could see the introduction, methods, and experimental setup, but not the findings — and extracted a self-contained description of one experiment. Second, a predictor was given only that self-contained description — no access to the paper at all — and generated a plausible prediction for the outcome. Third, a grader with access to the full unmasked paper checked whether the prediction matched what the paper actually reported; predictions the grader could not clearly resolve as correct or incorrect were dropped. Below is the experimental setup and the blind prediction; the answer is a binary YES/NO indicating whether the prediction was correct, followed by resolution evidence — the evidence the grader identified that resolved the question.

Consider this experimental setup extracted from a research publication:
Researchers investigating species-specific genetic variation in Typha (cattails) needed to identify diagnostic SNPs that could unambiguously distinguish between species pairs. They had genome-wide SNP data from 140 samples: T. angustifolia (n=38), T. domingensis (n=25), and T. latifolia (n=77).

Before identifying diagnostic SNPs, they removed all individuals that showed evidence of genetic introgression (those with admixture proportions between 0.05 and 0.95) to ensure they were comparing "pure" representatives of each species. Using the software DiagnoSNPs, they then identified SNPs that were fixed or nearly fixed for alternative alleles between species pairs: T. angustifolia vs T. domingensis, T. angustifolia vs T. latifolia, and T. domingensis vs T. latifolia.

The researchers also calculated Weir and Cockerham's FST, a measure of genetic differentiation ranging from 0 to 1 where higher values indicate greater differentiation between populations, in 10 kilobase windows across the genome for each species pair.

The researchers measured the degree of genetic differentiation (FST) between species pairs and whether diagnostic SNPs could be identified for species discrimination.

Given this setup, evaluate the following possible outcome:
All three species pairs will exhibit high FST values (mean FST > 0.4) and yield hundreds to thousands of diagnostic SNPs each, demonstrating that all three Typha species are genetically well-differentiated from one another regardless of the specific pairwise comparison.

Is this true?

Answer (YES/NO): NO